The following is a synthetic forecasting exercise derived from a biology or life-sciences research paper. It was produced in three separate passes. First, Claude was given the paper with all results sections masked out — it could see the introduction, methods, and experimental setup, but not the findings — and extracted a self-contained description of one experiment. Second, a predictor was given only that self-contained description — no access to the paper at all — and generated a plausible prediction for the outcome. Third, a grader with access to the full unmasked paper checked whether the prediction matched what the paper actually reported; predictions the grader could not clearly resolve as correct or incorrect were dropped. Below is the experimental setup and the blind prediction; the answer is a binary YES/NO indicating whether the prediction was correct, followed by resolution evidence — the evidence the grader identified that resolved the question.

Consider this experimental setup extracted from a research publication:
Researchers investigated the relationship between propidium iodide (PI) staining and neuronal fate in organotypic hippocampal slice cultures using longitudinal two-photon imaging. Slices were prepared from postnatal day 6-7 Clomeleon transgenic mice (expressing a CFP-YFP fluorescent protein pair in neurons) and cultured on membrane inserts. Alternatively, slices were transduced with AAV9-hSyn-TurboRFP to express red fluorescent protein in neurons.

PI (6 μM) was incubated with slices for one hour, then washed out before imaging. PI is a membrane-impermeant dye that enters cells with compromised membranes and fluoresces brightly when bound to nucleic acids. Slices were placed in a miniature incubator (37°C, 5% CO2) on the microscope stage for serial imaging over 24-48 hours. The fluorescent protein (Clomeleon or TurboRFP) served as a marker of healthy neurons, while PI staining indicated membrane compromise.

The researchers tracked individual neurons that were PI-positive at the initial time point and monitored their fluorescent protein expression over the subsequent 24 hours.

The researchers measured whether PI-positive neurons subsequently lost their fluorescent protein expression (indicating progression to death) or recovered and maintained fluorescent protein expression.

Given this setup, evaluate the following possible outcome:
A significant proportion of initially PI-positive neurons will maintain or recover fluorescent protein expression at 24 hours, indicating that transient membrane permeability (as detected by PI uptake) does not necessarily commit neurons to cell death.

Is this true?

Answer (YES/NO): NO